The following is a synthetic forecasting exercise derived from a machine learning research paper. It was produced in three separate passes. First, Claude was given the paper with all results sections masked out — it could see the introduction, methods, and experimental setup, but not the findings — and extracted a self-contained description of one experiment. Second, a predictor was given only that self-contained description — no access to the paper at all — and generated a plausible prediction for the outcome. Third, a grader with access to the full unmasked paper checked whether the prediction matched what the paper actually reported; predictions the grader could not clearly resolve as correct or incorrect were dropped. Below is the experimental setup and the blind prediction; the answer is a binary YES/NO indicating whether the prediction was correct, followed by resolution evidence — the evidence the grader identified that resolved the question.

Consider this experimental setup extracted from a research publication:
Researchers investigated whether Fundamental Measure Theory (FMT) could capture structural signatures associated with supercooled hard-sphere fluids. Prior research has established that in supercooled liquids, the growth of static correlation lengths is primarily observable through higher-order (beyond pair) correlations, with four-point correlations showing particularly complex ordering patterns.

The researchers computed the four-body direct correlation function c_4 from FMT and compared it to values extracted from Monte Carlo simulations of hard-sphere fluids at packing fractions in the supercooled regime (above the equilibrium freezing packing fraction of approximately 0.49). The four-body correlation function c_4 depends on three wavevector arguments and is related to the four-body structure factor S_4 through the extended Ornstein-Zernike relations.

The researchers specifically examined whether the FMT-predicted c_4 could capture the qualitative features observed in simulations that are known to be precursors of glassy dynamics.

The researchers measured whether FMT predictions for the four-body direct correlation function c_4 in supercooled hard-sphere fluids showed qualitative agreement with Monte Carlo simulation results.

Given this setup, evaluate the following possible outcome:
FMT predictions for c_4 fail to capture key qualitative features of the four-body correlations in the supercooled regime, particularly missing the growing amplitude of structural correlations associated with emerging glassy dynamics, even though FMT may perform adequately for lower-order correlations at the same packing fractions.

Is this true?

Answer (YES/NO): NO